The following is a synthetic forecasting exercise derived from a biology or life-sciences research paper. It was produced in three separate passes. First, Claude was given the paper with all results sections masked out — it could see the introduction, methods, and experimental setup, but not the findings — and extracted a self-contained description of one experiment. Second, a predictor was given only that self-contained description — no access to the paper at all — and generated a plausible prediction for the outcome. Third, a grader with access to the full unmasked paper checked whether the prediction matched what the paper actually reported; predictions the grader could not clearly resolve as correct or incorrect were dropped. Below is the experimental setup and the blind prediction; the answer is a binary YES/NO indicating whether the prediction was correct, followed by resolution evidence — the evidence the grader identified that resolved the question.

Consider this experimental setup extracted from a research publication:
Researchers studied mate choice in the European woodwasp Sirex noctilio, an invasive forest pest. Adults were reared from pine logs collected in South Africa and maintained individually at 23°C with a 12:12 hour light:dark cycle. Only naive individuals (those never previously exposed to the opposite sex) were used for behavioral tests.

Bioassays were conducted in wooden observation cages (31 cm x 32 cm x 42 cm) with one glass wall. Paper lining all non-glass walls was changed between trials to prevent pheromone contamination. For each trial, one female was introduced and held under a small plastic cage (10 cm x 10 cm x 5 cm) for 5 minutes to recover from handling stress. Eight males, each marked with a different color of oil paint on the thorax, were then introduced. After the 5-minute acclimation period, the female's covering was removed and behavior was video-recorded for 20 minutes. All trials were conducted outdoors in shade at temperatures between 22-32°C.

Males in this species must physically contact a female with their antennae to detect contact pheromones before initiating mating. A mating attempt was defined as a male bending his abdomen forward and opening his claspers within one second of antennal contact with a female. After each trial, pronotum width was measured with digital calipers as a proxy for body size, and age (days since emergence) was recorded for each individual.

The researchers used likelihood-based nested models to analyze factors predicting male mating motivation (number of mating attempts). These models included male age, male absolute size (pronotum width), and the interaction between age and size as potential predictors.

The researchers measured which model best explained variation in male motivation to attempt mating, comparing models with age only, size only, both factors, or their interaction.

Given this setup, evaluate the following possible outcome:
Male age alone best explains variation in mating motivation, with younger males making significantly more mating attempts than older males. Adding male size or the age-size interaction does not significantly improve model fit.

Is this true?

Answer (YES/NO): NO